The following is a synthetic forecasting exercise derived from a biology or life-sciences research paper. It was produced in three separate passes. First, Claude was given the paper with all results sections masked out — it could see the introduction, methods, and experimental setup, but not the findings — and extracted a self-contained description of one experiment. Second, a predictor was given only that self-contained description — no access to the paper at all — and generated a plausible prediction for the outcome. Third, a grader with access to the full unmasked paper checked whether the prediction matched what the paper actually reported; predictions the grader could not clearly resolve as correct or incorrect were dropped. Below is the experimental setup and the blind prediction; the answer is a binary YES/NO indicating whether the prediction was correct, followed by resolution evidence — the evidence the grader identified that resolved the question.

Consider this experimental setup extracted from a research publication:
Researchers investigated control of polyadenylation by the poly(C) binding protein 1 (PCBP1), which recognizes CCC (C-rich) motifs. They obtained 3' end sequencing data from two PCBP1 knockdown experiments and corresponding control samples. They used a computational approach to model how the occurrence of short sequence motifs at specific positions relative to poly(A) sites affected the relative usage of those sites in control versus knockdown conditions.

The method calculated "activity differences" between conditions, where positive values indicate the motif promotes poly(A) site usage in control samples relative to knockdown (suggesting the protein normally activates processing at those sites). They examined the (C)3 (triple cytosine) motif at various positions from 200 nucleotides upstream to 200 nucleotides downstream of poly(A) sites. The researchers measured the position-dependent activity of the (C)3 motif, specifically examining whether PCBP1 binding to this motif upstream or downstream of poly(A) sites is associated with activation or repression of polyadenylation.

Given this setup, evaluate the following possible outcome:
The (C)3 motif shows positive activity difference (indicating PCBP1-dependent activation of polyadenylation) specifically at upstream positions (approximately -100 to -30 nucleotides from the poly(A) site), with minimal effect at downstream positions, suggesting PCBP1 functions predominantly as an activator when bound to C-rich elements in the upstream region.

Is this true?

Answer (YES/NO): YES